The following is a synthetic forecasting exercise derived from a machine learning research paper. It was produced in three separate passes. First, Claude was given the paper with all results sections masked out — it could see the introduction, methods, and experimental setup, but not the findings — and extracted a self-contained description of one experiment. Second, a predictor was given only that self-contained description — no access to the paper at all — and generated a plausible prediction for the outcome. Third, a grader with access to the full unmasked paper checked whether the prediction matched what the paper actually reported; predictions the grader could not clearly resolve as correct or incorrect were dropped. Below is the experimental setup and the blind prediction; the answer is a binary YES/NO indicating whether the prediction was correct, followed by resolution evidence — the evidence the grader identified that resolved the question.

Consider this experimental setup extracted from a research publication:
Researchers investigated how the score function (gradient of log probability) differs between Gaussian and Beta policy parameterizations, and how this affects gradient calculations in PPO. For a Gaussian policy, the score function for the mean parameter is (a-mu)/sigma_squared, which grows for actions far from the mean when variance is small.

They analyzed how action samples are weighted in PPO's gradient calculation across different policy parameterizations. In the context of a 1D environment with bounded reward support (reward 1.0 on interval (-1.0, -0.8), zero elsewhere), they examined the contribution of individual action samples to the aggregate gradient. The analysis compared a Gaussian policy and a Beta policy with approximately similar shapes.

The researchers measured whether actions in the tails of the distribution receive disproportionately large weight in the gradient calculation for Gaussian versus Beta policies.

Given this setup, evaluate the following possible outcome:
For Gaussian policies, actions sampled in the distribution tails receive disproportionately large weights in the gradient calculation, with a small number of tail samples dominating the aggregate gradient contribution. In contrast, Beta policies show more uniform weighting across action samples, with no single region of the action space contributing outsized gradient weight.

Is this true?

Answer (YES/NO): YES